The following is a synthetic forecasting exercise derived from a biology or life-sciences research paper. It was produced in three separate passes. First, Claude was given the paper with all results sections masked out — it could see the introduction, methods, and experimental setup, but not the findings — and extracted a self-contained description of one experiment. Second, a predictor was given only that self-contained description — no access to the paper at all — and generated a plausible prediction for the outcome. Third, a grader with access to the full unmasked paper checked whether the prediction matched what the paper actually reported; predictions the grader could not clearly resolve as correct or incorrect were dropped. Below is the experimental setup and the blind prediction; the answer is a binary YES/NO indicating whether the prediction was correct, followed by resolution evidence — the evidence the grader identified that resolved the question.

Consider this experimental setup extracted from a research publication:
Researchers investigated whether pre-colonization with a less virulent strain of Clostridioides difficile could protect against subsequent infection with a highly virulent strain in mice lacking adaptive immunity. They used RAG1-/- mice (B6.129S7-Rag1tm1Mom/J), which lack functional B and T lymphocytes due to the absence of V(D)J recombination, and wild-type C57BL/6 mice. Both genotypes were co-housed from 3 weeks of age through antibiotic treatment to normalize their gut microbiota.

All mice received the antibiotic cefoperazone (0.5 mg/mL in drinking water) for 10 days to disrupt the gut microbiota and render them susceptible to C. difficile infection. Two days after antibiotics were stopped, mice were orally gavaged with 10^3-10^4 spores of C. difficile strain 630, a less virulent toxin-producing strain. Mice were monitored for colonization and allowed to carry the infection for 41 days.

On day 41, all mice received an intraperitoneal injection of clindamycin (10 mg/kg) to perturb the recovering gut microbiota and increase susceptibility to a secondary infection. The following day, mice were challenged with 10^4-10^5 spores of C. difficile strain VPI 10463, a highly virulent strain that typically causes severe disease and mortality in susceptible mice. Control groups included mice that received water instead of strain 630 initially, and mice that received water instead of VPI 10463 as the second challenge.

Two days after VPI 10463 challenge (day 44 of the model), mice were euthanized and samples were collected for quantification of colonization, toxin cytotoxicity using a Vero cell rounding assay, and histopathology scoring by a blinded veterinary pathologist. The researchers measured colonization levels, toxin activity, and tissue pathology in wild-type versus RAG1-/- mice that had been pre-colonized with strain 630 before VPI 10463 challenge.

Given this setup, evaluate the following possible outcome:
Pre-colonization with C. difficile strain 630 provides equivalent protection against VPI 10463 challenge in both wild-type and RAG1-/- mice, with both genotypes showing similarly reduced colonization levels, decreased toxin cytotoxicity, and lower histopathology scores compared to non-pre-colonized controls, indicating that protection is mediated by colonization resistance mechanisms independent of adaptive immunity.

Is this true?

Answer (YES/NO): YES